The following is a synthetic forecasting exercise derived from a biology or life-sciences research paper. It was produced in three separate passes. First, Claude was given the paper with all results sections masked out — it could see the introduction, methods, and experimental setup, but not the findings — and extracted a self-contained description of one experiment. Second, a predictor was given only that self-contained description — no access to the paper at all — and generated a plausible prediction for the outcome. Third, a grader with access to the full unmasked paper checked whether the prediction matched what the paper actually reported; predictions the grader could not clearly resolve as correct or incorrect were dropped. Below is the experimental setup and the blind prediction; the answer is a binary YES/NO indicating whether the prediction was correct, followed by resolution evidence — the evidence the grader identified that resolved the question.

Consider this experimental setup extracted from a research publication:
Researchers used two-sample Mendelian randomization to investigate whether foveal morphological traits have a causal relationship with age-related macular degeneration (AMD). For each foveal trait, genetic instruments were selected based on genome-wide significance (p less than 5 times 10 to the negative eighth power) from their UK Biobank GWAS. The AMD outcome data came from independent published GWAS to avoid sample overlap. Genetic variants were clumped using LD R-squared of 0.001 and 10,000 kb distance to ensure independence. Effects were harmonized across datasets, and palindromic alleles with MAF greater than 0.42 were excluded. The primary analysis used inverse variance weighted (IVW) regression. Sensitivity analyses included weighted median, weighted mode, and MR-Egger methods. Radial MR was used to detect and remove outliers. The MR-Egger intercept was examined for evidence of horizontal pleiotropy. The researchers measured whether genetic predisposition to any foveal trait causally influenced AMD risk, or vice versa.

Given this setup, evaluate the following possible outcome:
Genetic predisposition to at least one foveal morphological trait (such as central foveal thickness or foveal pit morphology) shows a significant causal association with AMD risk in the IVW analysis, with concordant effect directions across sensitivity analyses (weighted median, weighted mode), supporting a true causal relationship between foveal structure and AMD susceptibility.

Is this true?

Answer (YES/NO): NO